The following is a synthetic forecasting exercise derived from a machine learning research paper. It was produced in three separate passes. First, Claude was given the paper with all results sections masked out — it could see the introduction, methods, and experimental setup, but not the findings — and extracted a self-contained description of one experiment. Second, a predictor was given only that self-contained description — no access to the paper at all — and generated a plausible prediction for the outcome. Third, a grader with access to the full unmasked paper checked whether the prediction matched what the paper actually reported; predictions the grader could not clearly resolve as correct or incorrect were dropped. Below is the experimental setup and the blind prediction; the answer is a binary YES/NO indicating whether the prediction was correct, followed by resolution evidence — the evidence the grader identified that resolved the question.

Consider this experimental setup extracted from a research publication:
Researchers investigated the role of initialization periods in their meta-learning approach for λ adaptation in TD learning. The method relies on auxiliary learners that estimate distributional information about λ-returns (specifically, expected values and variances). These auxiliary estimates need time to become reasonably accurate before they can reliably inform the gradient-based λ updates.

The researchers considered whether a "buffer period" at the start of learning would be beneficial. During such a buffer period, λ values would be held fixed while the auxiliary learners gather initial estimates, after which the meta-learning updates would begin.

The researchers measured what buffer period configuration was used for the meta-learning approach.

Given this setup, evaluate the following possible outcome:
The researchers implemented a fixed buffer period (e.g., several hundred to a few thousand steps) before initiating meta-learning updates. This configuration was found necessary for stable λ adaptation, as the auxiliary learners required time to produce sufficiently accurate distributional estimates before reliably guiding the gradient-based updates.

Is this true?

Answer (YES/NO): NO